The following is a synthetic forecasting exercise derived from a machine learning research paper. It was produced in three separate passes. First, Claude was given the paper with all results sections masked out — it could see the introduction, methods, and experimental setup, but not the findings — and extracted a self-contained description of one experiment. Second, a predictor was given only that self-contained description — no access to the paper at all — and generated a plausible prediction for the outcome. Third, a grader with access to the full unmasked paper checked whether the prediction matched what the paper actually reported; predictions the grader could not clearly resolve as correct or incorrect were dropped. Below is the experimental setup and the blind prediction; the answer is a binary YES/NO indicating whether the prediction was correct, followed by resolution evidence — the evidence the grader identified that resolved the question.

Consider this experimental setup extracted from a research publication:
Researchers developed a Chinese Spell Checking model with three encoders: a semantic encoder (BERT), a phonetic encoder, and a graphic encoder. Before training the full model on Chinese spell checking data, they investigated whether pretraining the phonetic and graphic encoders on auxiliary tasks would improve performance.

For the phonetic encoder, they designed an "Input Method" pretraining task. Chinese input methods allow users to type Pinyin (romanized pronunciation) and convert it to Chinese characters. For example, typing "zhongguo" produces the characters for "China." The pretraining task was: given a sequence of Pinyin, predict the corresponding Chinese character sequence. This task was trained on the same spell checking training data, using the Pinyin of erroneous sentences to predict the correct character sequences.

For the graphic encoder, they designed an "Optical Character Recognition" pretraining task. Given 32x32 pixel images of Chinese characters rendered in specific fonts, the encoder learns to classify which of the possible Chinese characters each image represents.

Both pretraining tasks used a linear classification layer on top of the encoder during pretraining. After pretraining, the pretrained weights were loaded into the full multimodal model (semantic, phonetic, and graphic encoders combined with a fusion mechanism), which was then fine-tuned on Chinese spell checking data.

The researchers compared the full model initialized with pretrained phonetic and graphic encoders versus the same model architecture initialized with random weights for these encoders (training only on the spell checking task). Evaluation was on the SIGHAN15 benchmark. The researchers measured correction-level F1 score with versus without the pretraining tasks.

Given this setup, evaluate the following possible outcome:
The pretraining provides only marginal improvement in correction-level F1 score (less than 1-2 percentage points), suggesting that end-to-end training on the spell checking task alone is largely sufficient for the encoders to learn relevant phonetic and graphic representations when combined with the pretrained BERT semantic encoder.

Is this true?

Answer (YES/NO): YES